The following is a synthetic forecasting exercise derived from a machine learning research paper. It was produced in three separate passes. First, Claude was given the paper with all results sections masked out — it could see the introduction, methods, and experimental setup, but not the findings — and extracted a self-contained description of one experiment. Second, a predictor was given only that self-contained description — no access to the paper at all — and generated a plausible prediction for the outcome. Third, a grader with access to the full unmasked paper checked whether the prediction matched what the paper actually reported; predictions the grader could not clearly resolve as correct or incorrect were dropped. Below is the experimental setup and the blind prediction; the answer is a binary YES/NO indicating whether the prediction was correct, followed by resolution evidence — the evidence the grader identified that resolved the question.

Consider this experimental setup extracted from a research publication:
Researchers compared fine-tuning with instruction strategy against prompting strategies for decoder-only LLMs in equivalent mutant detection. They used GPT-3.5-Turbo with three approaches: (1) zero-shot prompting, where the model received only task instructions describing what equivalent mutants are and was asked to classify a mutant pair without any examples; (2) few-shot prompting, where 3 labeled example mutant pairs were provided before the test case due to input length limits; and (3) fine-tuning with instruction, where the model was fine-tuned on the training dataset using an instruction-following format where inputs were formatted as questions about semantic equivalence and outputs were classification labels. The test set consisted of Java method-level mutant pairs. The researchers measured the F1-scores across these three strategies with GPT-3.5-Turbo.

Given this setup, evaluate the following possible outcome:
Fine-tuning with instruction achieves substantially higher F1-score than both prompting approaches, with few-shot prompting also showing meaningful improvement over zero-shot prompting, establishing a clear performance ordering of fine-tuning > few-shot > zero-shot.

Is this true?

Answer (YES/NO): NO